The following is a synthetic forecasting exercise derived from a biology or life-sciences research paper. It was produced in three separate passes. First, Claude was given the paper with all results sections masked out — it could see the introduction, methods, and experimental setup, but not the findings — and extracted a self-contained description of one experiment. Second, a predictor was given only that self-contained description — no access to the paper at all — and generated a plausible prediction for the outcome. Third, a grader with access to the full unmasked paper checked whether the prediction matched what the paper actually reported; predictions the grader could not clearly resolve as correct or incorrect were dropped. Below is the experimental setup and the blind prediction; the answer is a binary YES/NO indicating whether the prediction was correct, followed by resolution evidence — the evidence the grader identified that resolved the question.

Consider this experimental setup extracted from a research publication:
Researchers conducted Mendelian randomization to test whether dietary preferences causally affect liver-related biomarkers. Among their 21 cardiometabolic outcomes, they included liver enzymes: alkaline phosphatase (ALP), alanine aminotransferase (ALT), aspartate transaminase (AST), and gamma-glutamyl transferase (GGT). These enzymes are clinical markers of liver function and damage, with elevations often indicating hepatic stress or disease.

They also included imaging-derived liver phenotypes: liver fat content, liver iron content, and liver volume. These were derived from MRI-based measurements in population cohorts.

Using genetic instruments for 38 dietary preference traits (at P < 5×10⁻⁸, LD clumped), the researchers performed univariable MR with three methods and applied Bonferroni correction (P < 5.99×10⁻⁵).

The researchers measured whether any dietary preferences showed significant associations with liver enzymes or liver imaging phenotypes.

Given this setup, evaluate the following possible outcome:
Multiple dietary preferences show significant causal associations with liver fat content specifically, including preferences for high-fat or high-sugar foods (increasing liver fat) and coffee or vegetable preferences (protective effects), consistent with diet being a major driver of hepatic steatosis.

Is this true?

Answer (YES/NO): NO